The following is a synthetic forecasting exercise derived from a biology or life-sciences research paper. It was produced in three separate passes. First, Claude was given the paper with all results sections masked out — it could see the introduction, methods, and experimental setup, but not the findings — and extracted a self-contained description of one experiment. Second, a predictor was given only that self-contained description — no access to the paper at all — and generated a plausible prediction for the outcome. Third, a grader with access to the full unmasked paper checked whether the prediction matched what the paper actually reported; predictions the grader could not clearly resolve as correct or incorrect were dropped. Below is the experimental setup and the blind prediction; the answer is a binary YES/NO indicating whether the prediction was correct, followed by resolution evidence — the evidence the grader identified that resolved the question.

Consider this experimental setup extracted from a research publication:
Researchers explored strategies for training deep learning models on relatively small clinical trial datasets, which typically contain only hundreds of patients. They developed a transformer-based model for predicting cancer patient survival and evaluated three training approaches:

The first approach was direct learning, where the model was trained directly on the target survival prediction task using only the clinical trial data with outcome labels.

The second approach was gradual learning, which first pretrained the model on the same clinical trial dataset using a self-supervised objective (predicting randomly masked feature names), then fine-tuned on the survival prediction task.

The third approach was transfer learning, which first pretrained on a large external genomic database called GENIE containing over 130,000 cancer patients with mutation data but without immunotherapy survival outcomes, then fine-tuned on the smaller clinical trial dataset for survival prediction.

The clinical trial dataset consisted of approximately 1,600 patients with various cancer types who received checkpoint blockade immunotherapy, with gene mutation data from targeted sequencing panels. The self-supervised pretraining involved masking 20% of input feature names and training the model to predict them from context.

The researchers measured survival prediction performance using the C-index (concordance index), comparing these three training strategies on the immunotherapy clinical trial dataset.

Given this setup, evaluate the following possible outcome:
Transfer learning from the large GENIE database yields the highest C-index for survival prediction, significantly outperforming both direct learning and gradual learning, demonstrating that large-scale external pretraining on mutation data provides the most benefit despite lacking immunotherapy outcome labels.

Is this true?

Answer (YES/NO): NO